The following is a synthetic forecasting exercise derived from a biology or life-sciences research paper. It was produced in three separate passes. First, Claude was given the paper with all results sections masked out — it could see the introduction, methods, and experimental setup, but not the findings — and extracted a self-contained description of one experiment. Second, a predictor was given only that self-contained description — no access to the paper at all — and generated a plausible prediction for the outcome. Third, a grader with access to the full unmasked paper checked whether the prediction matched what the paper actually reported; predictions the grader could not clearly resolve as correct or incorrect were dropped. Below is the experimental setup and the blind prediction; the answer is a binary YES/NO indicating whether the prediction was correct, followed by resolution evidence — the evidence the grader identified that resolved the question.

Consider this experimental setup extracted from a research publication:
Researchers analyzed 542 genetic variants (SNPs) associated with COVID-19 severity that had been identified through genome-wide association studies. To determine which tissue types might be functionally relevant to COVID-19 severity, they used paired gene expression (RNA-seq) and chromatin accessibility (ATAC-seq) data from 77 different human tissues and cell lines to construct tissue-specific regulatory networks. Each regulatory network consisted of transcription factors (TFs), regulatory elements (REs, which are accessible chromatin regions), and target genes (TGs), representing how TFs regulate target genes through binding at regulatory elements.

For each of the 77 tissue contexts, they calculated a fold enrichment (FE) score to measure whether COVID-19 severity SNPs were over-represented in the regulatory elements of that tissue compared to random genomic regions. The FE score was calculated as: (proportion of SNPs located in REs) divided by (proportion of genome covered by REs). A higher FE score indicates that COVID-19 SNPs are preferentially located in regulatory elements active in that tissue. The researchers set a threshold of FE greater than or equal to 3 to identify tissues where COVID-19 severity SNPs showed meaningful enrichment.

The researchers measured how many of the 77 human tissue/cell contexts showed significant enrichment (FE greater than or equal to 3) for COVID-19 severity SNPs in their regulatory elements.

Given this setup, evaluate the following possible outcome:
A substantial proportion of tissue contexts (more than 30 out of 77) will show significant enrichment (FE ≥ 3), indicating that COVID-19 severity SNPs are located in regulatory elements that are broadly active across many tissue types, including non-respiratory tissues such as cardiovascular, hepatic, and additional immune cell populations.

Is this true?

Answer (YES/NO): NO